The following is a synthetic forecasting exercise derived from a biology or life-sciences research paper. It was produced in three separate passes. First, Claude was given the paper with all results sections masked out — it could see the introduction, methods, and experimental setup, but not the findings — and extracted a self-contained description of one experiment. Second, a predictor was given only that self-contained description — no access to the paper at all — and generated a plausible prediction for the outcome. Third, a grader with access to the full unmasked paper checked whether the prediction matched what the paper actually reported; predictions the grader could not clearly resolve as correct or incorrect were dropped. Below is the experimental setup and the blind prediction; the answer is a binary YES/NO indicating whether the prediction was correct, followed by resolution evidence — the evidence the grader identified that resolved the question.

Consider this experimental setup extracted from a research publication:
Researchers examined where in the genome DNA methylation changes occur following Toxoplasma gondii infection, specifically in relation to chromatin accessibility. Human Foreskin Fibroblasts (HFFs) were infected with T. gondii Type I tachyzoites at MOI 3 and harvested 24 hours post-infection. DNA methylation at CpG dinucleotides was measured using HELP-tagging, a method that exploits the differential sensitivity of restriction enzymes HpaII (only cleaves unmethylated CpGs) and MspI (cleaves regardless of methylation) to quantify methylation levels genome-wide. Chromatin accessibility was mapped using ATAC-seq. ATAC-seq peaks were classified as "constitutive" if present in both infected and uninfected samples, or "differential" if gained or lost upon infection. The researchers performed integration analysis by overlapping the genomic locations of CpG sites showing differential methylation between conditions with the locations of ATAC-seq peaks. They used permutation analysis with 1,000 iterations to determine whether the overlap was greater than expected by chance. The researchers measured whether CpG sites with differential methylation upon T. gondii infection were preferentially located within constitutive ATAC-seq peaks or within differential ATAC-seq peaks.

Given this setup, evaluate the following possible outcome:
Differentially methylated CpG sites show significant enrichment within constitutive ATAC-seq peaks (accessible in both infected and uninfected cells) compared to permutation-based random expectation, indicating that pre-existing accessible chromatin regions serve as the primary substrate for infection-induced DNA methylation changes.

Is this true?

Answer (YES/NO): YES